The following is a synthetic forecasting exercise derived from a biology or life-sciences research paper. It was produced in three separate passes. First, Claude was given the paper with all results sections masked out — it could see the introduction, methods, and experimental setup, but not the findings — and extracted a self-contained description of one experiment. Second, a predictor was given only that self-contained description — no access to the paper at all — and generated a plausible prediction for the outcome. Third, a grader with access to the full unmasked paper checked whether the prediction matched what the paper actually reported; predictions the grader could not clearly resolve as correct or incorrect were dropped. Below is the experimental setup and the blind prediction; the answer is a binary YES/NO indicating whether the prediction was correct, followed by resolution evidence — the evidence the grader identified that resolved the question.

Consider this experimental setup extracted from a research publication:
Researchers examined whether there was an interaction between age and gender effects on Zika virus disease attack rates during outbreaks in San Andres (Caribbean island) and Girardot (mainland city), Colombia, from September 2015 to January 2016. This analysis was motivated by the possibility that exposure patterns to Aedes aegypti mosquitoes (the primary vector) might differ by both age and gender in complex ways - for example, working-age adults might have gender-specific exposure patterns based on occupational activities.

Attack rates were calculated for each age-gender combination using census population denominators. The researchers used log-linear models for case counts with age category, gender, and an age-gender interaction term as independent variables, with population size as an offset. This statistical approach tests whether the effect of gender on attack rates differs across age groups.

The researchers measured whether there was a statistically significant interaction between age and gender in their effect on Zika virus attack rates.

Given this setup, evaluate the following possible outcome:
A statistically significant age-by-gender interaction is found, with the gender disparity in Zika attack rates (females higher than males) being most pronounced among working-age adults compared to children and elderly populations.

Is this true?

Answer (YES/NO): NO